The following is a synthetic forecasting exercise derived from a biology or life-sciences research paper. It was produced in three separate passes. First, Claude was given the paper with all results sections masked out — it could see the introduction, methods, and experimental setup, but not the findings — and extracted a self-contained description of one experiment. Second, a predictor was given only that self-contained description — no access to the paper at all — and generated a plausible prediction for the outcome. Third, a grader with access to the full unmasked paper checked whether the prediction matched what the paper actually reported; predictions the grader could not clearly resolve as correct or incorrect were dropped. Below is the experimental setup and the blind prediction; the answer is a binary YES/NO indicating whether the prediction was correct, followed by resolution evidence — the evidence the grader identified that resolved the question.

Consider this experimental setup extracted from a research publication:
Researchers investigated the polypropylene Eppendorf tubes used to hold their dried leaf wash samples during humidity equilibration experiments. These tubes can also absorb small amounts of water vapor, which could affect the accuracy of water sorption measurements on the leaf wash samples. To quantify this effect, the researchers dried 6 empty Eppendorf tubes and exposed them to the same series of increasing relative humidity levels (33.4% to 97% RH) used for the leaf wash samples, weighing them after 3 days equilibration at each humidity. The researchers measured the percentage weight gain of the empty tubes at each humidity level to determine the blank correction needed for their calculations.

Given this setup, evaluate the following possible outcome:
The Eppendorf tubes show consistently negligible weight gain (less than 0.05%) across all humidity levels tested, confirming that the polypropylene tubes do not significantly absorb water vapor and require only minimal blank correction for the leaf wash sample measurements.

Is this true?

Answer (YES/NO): NO